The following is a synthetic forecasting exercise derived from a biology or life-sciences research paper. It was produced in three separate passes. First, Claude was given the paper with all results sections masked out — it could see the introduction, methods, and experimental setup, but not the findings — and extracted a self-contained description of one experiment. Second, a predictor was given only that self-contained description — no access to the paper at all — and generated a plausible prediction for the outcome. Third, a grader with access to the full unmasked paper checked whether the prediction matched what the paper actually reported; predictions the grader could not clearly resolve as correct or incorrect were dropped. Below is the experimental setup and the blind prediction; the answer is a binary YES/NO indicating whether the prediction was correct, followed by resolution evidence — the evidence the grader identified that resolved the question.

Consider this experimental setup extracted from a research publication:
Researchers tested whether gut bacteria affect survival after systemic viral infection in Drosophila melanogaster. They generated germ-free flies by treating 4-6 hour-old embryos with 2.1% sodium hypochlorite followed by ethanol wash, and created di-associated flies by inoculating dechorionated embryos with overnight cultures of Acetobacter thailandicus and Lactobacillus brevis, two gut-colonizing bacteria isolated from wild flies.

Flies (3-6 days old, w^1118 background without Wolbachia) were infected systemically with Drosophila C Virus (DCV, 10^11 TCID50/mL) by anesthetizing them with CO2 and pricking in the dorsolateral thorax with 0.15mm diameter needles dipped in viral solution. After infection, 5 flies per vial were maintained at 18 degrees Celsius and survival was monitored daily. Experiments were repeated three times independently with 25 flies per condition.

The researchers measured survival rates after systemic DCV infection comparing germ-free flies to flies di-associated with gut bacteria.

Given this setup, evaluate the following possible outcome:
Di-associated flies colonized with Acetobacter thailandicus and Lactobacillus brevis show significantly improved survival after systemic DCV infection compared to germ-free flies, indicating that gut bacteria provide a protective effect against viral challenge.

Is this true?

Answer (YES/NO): NO